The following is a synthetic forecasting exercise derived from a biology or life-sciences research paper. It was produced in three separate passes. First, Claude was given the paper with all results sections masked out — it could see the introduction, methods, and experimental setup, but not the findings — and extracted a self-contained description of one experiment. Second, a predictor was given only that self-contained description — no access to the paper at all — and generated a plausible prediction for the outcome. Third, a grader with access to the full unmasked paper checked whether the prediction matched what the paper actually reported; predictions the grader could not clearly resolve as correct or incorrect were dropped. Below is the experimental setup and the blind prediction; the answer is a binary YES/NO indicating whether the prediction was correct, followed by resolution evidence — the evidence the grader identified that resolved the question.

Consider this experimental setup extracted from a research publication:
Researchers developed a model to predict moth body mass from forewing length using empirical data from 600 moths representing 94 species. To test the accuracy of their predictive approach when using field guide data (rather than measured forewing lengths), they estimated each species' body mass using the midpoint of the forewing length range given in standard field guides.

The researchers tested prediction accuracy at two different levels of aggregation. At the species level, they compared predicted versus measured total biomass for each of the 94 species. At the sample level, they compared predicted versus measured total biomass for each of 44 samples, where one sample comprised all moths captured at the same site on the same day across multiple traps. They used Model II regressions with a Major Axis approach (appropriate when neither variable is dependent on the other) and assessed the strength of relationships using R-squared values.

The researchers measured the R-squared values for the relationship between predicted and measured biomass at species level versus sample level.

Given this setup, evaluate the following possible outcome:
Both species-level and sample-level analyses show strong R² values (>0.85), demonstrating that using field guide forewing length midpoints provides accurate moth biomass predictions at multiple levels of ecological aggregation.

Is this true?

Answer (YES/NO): YES